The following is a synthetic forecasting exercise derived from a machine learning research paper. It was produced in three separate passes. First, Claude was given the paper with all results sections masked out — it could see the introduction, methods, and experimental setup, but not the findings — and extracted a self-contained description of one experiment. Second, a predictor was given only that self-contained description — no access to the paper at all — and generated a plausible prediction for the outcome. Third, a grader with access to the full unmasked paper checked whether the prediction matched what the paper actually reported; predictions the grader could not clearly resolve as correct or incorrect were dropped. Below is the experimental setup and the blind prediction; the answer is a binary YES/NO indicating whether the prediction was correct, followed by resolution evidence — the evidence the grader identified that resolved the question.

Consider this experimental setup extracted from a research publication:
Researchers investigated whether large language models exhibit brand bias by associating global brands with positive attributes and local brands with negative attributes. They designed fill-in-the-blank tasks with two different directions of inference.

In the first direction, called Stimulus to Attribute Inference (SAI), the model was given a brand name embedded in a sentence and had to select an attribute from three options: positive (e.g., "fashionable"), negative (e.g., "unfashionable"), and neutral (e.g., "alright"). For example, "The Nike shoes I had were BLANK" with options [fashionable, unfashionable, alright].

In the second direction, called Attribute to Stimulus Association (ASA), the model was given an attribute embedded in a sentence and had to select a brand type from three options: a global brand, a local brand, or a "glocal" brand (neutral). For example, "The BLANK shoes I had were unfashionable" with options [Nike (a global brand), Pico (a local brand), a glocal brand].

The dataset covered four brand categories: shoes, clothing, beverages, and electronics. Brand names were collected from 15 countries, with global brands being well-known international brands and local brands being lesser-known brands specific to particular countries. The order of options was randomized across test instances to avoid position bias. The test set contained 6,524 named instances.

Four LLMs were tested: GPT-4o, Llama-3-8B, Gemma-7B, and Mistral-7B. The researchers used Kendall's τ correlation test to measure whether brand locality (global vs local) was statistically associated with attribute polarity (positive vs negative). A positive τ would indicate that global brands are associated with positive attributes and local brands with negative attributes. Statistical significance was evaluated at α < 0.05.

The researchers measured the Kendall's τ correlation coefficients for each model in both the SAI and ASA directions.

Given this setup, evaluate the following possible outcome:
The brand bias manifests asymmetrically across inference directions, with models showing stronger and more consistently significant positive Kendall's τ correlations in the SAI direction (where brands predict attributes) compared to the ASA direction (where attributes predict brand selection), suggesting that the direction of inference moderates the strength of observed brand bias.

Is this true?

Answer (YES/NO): NO